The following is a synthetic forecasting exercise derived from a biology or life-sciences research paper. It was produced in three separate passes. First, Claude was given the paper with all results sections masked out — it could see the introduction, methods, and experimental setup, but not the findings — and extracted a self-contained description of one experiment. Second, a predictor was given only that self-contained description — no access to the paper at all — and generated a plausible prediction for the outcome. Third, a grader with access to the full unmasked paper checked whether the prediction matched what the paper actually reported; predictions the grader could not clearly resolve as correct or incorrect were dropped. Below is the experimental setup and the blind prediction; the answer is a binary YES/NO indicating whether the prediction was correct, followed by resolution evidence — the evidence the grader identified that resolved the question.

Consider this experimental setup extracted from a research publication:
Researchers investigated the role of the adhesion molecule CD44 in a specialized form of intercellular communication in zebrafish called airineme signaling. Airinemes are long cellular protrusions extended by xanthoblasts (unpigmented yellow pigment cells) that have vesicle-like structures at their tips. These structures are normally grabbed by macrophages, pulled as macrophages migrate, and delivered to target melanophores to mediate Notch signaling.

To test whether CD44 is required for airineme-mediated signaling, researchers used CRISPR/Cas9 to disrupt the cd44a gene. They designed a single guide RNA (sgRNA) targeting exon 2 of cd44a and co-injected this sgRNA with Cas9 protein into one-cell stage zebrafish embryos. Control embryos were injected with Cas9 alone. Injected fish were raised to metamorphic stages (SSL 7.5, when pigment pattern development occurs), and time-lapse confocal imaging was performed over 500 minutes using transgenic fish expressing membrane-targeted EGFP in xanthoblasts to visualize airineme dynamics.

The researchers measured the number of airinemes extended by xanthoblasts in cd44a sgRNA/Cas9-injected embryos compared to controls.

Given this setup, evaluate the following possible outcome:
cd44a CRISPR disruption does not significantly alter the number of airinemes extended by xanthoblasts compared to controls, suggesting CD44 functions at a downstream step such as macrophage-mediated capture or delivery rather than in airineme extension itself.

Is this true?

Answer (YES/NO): NO